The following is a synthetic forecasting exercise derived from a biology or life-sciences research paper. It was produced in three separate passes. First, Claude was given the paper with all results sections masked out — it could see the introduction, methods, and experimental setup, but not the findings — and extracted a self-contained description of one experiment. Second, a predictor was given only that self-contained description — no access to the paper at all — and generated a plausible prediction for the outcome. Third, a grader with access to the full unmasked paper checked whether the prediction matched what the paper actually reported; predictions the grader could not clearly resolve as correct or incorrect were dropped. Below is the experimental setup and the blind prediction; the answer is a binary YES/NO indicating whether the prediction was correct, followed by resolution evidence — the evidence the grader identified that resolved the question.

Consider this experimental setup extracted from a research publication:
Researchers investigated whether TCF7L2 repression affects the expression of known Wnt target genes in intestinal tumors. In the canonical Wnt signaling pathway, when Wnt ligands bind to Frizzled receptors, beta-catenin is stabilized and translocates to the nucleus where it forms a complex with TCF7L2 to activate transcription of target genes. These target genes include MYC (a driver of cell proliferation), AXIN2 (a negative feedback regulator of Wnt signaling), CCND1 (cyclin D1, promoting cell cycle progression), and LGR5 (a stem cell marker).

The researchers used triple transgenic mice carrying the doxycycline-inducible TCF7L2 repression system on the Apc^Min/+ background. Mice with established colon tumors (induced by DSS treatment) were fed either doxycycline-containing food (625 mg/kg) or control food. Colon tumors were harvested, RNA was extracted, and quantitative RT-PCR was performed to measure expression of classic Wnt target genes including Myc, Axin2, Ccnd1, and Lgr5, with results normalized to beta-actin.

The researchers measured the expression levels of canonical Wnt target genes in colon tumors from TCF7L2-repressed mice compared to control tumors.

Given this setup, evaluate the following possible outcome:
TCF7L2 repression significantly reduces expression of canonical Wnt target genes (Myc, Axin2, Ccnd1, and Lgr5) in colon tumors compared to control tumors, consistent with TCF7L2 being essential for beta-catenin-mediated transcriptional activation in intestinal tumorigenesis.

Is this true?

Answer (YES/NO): NO